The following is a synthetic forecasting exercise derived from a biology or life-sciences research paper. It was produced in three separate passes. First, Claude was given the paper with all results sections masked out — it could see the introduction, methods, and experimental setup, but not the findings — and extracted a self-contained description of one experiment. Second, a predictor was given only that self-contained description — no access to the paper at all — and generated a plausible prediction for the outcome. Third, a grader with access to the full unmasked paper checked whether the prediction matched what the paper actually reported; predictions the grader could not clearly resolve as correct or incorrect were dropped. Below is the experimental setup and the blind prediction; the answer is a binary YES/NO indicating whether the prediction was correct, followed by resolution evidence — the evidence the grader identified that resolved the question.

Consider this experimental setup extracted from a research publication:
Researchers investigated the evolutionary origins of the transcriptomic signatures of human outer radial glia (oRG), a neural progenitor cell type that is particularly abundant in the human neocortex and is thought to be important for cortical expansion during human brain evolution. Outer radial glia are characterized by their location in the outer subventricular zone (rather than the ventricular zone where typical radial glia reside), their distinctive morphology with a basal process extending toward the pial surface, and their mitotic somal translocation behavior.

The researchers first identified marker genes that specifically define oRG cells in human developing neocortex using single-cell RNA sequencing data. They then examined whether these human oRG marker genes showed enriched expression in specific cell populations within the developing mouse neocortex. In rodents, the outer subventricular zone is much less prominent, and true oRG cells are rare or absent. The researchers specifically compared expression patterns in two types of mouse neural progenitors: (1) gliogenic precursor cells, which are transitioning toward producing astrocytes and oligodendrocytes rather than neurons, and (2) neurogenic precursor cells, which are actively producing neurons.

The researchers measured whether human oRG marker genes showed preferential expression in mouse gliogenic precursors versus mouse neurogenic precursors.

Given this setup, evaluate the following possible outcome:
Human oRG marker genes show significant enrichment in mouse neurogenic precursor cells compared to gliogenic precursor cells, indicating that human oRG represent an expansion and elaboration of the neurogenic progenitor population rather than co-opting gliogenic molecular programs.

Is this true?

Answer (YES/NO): NO